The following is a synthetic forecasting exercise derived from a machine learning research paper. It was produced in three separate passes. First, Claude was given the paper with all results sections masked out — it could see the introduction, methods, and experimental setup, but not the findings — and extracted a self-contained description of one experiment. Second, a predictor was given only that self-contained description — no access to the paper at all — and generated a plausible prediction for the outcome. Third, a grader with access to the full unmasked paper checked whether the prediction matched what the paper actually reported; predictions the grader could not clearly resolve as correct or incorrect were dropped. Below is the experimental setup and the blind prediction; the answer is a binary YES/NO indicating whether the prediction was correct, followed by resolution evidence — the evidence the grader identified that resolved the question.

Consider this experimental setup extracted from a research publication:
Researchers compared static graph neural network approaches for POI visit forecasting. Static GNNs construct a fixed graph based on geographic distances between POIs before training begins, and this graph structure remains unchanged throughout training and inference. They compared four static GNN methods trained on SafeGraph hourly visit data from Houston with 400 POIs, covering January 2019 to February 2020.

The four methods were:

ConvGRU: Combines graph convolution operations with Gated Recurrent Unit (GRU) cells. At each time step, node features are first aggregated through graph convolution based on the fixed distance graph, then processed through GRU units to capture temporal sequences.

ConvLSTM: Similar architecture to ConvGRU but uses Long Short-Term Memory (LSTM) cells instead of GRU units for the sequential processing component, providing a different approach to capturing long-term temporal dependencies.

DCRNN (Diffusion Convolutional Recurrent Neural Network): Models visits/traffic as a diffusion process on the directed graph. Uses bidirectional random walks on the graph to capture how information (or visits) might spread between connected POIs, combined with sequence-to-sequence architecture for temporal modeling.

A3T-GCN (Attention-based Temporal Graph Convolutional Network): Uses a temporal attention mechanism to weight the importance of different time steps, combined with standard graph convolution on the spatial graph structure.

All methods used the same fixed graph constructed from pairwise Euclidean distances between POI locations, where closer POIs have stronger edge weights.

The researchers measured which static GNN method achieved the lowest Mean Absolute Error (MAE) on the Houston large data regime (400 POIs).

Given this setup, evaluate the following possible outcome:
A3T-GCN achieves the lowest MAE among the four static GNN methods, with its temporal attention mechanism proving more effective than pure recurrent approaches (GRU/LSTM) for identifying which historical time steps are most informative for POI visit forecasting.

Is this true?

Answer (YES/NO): NO